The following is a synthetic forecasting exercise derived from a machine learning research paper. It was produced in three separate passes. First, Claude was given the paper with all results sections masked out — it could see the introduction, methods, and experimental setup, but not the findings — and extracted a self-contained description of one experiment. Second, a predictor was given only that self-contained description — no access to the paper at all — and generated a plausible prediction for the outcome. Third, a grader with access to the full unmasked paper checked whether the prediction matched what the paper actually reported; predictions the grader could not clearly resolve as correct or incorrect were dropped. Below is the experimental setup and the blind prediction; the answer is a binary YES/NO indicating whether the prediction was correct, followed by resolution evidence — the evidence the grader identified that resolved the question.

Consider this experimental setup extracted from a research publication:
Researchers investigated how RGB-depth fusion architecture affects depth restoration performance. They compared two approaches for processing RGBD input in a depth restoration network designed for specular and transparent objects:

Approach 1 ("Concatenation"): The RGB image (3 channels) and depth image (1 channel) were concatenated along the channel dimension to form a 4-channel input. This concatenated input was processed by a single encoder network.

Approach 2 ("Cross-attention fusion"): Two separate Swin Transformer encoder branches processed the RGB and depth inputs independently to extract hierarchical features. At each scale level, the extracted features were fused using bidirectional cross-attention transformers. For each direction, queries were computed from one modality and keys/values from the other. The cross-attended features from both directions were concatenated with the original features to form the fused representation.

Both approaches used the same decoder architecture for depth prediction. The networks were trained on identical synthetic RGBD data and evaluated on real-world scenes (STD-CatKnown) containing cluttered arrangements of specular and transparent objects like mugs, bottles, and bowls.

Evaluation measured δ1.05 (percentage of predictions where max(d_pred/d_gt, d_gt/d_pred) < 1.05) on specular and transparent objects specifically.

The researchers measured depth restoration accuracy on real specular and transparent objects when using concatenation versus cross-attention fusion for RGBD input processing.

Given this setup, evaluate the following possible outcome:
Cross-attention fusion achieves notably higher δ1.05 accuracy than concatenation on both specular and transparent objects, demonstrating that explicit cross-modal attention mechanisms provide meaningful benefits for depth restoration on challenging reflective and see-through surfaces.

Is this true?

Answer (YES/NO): YES